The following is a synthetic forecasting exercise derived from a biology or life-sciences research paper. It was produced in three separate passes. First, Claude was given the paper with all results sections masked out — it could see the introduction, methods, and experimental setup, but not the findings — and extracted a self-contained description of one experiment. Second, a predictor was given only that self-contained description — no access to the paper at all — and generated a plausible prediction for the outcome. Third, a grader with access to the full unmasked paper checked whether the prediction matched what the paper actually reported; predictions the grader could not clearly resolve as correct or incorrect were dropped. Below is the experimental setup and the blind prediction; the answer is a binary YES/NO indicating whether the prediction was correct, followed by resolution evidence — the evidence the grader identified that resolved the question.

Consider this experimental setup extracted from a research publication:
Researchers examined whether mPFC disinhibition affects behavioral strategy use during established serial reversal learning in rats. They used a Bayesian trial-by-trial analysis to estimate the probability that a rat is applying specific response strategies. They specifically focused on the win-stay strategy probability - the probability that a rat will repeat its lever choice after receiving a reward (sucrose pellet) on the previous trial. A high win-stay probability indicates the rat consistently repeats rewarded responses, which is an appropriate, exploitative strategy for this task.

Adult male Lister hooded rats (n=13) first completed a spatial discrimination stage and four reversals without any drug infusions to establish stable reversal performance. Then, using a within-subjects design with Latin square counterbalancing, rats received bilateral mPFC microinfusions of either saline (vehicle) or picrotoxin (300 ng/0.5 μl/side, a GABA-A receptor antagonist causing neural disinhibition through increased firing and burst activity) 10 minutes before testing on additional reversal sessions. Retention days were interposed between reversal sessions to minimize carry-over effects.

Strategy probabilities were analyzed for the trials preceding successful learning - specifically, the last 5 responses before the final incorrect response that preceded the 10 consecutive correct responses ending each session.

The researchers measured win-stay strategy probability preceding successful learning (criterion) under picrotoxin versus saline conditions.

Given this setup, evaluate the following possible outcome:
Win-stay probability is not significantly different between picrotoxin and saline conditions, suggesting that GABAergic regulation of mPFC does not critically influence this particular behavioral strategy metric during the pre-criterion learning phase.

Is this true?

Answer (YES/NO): YES